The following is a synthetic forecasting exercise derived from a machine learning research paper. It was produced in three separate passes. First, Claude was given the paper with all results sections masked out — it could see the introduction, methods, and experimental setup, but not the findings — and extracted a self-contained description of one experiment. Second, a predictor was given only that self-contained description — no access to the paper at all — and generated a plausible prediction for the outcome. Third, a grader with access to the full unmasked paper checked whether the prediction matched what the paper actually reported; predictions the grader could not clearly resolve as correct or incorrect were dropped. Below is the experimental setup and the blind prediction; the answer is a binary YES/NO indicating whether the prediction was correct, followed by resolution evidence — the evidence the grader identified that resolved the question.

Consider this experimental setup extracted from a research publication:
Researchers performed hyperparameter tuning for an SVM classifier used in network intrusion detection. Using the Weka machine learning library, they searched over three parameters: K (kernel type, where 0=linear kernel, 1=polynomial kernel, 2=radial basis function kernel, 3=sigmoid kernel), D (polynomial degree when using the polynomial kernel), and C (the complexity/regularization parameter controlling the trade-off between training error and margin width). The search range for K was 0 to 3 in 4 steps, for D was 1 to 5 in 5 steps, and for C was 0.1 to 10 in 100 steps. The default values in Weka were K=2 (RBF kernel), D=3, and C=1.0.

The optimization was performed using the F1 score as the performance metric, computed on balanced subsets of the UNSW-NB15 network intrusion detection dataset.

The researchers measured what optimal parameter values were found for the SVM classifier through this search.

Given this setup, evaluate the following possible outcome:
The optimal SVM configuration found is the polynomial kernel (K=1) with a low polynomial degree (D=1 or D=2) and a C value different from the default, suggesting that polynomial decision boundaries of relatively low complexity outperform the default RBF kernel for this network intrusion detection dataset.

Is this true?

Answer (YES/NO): NO